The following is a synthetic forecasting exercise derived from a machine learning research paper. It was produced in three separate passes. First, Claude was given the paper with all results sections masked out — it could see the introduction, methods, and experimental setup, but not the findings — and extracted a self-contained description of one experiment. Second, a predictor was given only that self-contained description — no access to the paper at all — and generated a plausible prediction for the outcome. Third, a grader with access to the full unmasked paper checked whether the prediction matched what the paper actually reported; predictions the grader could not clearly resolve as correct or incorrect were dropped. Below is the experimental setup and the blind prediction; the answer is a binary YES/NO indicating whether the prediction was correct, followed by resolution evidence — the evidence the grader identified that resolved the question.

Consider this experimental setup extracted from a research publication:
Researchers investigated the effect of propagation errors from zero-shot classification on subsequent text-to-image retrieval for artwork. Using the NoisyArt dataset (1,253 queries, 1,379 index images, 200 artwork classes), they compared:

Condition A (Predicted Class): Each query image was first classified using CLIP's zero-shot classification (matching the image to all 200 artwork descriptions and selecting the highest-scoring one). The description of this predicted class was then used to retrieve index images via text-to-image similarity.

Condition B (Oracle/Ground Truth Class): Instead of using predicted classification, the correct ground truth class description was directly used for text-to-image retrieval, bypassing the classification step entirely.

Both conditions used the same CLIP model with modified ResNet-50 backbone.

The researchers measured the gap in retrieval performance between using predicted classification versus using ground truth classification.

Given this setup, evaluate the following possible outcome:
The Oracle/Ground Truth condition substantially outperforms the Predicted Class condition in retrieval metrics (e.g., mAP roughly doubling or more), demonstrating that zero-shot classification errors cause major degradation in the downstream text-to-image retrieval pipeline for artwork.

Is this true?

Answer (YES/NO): NO